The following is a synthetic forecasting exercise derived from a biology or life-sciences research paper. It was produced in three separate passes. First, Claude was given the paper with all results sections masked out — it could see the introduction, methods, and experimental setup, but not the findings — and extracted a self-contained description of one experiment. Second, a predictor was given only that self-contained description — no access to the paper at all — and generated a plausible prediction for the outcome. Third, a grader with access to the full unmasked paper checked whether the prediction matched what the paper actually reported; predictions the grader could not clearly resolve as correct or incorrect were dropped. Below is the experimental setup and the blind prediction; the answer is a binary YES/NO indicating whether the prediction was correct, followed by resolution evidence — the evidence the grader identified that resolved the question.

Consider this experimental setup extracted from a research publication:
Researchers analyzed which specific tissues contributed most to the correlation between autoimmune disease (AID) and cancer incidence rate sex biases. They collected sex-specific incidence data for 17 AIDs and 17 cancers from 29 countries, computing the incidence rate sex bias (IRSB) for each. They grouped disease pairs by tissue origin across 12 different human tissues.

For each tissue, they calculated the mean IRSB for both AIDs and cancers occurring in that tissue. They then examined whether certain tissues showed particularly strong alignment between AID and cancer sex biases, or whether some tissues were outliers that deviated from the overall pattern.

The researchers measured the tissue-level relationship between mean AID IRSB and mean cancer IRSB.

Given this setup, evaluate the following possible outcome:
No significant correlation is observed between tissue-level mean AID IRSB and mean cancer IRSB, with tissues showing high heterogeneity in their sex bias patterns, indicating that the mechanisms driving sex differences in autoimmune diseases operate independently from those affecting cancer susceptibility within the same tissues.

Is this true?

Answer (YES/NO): NO